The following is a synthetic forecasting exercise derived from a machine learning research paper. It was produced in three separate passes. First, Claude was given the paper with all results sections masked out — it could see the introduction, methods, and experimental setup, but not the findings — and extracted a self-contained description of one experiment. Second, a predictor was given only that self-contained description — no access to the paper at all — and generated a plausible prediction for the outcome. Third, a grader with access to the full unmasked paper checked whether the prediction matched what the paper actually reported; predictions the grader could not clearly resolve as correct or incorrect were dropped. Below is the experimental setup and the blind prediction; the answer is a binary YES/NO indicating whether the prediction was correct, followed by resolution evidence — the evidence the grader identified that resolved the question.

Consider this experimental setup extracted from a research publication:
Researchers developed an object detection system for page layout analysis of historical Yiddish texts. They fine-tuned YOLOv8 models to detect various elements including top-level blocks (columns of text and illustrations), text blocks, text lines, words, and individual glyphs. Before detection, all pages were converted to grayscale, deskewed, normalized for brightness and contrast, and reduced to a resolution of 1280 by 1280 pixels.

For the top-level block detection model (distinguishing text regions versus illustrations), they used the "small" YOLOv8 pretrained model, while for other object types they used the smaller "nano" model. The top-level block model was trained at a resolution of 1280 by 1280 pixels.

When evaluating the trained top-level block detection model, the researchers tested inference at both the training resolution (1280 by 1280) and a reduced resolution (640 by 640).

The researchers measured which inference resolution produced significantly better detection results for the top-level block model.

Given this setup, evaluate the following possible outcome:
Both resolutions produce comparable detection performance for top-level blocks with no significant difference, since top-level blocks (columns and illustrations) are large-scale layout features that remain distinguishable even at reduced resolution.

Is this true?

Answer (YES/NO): NO